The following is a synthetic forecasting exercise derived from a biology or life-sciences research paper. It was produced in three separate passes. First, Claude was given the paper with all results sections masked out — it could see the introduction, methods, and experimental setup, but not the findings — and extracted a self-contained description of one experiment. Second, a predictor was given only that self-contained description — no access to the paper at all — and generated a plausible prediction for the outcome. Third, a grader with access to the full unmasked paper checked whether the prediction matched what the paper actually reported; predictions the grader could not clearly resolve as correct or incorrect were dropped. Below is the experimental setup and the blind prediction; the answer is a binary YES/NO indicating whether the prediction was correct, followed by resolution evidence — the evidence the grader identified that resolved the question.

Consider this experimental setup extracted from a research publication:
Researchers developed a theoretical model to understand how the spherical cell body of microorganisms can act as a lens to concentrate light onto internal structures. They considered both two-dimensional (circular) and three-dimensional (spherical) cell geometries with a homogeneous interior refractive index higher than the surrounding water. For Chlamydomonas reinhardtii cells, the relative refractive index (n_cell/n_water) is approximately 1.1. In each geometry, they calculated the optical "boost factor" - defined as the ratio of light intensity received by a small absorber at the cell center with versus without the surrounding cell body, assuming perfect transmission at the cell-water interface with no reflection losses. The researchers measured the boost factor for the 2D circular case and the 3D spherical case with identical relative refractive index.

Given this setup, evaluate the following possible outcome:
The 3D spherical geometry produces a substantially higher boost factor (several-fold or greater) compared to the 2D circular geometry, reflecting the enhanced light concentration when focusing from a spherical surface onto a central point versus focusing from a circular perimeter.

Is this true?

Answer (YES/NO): NO